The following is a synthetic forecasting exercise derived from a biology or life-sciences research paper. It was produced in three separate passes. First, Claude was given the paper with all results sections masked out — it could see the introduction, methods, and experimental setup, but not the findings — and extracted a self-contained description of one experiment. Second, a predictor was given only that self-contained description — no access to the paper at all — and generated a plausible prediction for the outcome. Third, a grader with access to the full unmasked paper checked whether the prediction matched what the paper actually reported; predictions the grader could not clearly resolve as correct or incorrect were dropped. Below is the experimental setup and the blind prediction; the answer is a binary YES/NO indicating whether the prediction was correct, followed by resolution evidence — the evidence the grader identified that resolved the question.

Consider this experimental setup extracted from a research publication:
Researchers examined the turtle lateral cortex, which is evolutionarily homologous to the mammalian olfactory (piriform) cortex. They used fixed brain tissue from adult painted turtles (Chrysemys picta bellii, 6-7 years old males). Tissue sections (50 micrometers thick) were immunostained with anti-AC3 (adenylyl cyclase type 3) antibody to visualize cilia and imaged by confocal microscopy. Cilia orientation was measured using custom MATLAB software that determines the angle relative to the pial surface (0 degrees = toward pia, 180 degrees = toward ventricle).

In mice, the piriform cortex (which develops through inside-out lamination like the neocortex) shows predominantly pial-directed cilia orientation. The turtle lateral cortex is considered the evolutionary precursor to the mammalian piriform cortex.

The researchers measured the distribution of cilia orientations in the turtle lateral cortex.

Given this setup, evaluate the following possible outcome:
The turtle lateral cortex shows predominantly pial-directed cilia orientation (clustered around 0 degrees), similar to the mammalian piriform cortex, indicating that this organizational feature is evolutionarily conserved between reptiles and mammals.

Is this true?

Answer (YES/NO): NO